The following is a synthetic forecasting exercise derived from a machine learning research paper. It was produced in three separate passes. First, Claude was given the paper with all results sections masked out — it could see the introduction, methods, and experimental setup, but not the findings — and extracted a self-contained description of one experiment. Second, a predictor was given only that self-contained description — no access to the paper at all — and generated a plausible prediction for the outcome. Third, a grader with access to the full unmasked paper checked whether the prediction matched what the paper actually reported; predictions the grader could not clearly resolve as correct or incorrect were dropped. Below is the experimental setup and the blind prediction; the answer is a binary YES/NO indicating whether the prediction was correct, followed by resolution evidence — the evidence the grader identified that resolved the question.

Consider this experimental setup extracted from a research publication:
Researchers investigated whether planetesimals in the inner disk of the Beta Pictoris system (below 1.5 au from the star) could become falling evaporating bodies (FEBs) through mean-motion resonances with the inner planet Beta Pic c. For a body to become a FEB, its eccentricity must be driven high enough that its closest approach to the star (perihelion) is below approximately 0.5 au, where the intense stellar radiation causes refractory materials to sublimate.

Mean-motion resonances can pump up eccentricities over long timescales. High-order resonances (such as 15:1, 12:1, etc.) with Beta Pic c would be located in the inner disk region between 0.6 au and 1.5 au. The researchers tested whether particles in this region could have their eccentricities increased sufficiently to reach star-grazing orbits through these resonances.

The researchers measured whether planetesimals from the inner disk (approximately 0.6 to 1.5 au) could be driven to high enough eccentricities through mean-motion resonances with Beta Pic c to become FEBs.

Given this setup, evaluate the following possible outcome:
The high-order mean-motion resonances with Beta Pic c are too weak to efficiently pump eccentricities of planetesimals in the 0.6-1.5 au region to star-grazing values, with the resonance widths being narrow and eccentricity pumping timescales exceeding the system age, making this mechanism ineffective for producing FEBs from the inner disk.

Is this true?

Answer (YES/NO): NO